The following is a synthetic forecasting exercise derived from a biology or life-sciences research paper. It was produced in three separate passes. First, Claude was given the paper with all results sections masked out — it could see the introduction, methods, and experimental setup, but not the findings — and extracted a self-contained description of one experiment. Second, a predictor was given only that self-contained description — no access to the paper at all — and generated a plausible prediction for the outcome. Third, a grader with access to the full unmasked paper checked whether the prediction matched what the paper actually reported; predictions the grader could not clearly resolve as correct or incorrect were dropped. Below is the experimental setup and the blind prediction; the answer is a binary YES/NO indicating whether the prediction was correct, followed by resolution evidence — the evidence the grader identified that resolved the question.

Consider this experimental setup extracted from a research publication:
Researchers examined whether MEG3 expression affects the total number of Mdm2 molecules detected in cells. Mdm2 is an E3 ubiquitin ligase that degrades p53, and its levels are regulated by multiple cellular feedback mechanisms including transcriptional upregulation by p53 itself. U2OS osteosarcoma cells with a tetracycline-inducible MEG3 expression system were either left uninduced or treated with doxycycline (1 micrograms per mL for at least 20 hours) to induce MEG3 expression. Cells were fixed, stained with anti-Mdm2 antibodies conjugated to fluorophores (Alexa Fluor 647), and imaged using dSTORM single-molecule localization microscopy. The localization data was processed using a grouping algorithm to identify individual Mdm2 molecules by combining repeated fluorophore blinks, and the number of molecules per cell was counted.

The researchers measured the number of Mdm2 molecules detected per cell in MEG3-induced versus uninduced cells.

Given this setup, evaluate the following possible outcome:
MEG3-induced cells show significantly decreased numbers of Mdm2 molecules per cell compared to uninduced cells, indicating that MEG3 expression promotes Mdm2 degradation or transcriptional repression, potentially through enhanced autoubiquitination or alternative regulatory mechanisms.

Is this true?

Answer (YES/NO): NO